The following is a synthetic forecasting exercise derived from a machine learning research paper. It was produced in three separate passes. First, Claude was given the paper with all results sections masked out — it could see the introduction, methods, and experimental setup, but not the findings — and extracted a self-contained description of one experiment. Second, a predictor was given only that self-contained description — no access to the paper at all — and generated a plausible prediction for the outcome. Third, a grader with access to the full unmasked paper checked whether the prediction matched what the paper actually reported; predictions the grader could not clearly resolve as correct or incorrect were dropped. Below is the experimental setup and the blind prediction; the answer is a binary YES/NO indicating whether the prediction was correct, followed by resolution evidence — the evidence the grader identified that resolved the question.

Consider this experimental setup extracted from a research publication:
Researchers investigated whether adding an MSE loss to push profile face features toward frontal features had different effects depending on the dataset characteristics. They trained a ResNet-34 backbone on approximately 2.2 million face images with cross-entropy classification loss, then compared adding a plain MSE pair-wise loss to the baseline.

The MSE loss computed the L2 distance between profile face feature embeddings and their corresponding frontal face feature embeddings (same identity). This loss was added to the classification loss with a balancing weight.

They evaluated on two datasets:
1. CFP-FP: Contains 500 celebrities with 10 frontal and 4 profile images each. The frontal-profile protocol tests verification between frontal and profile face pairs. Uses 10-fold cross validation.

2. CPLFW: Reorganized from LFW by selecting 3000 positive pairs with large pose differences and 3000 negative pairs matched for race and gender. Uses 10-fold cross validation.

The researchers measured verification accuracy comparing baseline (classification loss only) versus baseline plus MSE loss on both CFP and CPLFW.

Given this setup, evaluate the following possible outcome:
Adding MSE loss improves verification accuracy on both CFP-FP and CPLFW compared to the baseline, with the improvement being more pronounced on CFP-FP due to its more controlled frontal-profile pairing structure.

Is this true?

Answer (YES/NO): NO